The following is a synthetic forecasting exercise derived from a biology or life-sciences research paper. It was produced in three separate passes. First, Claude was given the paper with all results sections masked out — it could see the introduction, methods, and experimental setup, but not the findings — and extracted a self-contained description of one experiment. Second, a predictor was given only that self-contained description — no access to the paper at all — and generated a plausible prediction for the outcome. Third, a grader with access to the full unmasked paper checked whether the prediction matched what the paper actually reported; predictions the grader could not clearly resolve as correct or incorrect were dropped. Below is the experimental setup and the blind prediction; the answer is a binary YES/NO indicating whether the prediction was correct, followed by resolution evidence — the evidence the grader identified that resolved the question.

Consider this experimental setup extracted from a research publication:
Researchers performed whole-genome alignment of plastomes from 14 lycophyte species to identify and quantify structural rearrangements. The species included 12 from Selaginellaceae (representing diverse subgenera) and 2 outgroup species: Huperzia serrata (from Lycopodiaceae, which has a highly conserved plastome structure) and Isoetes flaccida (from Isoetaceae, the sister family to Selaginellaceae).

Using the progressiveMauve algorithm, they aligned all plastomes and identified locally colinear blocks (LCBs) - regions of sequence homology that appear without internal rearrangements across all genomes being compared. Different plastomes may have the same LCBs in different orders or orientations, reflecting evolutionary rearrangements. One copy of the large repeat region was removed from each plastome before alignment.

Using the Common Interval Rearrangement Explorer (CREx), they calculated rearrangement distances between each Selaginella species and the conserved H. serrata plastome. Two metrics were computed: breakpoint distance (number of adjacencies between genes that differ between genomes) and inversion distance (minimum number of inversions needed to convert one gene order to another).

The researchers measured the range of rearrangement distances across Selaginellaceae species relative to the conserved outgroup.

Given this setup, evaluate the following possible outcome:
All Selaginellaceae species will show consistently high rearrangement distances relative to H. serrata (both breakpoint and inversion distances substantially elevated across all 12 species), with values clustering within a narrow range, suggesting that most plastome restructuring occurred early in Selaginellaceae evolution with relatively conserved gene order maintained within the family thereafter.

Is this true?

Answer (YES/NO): NO